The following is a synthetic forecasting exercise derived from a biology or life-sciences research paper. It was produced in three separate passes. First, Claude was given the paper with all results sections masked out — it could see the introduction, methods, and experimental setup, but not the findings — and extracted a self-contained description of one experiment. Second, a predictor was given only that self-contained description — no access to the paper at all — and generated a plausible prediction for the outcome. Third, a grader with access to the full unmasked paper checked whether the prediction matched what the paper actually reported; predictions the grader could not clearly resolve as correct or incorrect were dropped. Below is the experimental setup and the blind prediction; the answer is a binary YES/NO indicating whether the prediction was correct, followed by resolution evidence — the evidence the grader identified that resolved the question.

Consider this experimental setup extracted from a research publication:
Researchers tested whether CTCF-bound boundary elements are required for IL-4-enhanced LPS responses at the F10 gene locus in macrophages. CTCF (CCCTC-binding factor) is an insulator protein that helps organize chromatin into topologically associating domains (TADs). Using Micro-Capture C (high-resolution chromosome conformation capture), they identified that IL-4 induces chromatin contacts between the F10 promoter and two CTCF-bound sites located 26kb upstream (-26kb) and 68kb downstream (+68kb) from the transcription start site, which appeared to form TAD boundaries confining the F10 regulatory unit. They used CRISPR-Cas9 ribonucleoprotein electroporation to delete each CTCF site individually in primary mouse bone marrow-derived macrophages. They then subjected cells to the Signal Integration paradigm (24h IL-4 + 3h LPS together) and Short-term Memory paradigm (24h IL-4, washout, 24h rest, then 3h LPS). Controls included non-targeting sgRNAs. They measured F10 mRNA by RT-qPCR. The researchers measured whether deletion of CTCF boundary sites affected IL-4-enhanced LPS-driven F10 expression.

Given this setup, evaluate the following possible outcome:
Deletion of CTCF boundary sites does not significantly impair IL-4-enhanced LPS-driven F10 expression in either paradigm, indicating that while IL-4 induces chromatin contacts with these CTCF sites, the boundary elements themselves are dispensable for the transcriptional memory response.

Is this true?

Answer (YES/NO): NO